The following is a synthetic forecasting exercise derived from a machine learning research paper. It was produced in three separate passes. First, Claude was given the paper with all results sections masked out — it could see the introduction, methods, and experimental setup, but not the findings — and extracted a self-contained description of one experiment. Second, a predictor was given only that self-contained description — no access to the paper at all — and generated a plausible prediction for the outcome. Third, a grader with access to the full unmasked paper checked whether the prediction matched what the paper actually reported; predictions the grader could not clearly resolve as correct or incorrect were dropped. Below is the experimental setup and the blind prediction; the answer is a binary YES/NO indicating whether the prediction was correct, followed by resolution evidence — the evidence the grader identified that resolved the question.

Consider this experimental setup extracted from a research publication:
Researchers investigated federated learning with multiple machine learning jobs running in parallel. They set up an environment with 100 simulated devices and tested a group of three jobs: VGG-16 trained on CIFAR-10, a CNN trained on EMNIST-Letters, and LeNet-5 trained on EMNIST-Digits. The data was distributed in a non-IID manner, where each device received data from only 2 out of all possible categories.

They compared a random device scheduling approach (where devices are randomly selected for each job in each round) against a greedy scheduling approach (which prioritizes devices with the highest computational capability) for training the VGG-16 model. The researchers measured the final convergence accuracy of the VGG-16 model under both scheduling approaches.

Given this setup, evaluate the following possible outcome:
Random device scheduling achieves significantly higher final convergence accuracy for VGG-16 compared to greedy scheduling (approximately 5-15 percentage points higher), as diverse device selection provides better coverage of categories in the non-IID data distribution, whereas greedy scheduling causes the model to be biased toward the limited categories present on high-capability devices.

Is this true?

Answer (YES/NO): YES